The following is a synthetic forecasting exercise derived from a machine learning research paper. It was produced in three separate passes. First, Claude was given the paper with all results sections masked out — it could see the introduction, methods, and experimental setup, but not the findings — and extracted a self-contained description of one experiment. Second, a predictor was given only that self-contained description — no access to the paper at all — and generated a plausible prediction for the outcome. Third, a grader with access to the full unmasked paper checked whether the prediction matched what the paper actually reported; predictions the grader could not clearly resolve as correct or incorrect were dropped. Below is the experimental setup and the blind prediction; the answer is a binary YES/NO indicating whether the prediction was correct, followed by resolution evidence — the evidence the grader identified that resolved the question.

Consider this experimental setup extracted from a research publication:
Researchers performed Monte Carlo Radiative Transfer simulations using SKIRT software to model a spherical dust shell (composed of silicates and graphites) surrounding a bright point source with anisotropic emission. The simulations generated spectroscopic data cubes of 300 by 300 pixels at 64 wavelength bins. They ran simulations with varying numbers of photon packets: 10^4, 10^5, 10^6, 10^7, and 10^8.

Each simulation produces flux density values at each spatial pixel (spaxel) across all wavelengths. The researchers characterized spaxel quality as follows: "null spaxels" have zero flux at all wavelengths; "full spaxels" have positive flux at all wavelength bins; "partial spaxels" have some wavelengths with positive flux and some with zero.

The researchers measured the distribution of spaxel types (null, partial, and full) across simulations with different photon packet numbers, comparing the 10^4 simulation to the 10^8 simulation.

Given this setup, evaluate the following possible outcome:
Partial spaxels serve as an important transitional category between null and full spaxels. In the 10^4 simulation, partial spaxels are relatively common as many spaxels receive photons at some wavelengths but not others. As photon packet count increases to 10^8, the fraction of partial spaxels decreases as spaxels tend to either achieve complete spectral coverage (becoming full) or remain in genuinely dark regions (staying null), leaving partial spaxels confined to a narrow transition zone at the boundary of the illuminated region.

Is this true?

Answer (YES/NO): NO